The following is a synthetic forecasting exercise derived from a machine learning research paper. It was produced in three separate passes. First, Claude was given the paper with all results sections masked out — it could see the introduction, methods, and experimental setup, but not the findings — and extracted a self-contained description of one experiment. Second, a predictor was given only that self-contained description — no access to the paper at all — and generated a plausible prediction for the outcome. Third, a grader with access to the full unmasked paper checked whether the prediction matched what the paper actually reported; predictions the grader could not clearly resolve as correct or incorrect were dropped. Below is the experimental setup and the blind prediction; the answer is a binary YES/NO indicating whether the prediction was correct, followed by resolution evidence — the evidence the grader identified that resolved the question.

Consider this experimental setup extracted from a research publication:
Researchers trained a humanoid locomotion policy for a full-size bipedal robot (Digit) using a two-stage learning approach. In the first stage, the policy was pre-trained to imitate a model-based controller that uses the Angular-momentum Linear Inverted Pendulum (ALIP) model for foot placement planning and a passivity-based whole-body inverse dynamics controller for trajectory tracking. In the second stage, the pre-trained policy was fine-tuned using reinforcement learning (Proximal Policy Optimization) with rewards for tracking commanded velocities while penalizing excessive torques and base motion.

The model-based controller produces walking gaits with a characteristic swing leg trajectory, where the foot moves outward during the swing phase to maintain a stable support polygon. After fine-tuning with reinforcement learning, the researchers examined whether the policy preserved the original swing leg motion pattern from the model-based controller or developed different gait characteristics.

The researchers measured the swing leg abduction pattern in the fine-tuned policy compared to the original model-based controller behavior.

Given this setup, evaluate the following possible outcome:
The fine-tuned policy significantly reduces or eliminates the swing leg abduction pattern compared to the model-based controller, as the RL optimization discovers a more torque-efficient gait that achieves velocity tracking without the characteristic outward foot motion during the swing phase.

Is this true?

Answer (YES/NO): YES